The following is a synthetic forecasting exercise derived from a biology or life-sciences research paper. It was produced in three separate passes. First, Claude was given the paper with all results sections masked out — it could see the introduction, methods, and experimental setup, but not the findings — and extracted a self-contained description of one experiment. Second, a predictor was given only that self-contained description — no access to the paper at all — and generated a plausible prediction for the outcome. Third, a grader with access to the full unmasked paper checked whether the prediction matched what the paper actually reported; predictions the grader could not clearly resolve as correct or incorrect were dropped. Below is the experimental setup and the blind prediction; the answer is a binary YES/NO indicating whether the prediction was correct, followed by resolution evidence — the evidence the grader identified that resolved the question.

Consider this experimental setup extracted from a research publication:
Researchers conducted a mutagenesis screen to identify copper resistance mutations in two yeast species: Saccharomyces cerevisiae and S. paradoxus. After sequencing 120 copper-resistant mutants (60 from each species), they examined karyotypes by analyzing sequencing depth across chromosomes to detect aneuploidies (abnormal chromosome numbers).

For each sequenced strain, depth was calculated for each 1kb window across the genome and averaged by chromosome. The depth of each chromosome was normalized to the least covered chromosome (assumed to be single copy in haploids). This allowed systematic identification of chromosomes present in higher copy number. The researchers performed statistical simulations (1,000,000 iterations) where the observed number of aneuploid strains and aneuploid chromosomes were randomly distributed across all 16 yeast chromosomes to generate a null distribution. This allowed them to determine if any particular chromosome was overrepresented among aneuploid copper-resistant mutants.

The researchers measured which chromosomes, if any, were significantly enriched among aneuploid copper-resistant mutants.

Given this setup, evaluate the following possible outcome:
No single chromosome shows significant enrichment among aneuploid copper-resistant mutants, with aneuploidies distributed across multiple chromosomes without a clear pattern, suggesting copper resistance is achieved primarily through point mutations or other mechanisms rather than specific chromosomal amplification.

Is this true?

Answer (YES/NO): NO